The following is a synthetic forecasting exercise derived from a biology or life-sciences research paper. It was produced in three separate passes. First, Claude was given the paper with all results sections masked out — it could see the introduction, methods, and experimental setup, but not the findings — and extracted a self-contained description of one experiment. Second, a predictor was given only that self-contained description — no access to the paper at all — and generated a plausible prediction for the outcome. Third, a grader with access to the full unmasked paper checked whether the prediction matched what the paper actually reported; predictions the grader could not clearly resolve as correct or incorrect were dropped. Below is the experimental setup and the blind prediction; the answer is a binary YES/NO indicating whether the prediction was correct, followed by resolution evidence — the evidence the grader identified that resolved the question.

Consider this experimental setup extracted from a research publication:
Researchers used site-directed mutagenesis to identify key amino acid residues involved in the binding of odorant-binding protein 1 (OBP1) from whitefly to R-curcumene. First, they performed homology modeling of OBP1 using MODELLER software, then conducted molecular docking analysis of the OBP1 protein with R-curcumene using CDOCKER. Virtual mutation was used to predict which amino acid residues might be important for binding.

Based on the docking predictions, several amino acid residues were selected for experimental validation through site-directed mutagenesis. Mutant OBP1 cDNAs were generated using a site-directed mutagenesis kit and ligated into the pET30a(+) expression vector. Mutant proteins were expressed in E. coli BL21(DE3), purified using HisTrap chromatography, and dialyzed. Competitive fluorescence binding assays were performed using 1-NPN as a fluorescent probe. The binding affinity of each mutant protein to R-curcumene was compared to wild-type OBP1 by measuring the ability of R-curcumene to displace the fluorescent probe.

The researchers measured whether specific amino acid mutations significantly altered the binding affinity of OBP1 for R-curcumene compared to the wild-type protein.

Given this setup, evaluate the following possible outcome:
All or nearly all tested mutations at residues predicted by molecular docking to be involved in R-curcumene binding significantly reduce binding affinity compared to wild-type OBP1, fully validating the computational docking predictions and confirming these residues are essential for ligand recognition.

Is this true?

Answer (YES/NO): NO